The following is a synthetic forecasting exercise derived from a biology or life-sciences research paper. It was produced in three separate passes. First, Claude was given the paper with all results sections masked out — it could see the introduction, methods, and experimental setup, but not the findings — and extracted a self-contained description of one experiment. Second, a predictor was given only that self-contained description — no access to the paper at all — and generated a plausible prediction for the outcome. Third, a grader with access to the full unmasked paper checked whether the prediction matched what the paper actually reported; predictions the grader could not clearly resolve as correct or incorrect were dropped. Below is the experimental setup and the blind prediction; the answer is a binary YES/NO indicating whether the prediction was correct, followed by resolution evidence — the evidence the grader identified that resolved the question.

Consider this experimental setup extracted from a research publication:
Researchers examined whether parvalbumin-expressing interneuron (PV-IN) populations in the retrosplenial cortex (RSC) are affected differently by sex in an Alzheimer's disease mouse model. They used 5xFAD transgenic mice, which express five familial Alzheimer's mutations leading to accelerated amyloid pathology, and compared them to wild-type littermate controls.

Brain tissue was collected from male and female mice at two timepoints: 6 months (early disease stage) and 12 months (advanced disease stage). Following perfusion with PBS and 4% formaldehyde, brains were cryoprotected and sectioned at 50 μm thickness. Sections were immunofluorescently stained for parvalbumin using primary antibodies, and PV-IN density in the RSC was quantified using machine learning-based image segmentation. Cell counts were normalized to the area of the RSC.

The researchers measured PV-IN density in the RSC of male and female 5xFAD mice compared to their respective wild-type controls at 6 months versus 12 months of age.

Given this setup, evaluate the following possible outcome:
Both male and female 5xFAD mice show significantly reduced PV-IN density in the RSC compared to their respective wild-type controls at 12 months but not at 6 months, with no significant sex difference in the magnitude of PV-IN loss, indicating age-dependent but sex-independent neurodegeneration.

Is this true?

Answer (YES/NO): NO